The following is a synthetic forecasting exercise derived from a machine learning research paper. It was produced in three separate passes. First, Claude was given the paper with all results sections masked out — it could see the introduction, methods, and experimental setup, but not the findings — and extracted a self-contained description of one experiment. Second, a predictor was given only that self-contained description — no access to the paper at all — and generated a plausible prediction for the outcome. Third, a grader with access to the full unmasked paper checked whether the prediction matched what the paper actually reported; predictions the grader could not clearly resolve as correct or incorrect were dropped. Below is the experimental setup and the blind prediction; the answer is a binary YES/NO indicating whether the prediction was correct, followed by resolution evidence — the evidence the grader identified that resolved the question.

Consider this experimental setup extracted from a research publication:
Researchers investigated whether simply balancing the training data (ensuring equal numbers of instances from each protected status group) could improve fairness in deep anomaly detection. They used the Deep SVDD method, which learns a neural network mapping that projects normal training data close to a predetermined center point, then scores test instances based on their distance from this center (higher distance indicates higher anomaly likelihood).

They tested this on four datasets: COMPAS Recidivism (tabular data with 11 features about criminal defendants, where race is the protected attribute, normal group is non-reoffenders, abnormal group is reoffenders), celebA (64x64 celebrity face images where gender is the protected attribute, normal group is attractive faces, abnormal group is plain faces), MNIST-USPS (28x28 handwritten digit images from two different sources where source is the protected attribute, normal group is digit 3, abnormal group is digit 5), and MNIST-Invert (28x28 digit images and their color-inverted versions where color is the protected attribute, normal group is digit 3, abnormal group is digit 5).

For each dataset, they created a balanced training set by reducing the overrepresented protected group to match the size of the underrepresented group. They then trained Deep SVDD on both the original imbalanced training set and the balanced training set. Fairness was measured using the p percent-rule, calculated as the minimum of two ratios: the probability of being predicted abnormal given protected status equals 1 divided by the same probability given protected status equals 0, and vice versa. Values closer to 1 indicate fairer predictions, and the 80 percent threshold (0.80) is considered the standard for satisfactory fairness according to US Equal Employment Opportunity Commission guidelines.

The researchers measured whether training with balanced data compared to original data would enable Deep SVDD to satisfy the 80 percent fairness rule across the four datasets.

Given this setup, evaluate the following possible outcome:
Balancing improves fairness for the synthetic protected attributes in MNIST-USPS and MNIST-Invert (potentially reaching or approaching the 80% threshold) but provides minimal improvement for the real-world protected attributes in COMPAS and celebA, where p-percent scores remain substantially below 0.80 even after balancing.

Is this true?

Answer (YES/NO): NO